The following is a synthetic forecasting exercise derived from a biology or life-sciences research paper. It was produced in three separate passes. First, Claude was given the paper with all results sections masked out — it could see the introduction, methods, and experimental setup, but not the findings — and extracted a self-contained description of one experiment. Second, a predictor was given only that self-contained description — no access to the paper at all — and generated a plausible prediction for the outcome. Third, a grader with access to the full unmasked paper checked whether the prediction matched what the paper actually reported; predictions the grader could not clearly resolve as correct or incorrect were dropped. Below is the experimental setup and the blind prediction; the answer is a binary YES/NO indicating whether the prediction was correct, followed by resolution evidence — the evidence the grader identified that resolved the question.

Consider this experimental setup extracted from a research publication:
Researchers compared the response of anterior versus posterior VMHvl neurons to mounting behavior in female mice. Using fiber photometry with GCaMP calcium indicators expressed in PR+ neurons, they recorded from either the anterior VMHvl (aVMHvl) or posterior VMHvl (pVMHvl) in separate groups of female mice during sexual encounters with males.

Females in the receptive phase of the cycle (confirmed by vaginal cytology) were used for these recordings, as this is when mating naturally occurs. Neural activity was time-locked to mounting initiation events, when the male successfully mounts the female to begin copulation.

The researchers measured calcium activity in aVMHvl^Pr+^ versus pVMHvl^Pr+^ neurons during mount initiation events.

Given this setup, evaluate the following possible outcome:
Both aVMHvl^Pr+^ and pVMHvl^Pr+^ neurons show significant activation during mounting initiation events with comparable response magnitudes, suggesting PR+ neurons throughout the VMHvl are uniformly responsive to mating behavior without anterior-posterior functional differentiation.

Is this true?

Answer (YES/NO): NO